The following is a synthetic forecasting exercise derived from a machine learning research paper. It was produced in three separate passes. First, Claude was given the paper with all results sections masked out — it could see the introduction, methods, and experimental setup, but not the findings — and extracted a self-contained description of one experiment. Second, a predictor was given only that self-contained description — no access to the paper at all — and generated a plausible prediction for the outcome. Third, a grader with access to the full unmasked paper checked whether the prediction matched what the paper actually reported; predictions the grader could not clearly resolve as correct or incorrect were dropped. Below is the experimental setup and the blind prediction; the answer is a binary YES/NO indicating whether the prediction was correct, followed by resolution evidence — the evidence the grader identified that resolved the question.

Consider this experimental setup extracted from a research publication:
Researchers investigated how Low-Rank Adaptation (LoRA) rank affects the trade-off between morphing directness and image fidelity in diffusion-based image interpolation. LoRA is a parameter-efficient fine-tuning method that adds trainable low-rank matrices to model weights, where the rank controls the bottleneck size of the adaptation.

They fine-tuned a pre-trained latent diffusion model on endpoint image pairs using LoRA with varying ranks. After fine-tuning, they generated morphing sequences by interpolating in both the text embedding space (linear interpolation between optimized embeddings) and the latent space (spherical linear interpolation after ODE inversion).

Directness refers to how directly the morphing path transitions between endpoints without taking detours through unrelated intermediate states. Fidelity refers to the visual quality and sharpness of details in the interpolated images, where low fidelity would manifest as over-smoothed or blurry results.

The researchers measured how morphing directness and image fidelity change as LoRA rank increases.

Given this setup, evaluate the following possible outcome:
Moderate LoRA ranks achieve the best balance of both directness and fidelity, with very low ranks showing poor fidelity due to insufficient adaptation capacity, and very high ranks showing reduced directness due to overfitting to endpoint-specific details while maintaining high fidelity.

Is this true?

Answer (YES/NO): NO